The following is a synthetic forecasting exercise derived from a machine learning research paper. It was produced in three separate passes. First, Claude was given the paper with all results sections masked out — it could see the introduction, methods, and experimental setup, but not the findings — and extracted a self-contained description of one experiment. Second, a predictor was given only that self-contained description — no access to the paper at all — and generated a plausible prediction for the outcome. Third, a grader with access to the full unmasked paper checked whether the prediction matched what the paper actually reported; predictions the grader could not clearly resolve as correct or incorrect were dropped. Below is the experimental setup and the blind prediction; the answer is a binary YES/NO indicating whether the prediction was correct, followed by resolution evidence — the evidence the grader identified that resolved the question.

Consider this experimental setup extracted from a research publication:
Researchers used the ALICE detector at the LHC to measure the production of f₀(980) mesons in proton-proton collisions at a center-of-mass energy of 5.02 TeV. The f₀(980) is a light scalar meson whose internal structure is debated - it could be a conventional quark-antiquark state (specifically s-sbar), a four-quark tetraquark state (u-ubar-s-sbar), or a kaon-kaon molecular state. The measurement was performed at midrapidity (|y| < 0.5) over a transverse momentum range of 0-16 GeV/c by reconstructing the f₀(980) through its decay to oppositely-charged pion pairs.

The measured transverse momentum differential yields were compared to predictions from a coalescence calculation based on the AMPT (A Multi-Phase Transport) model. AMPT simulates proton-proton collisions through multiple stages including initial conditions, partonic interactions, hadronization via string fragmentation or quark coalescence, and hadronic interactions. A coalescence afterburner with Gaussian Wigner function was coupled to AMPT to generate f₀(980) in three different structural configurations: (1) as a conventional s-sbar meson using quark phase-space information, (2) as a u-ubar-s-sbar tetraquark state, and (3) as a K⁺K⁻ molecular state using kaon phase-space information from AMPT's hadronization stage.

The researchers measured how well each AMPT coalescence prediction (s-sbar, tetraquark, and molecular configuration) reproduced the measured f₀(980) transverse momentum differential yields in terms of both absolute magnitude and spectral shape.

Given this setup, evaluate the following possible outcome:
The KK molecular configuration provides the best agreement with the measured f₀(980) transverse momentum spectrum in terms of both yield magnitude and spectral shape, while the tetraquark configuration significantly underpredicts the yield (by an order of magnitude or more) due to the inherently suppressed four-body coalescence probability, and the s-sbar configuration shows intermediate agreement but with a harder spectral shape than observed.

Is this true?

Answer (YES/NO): NO